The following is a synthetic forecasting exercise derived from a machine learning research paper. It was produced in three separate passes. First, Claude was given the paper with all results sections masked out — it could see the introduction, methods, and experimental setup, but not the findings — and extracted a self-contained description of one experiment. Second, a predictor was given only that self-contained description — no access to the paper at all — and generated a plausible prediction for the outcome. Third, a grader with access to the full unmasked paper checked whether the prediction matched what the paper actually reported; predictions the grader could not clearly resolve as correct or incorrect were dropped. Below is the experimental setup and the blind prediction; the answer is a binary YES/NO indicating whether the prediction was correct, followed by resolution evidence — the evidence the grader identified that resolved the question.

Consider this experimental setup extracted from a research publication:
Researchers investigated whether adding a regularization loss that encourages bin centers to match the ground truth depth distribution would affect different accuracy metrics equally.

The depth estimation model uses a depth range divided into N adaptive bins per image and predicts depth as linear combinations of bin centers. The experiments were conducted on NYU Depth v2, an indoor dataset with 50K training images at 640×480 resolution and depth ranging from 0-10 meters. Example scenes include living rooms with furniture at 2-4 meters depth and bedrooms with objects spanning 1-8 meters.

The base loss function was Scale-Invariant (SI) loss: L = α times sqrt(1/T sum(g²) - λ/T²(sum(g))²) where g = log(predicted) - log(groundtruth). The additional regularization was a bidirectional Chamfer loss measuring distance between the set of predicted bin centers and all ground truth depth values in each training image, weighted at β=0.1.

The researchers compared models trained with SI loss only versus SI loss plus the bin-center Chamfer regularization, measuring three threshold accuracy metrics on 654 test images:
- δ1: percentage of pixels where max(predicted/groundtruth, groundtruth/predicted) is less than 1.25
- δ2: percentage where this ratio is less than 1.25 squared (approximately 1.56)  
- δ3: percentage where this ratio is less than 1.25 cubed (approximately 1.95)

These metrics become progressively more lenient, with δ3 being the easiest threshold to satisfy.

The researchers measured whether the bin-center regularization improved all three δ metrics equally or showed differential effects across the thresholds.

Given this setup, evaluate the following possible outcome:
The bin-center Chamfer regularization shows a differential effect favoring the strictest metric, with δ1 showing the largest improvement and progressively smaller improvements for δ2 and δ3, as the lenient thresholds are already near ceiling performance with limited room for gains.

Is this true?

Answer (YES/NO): YES